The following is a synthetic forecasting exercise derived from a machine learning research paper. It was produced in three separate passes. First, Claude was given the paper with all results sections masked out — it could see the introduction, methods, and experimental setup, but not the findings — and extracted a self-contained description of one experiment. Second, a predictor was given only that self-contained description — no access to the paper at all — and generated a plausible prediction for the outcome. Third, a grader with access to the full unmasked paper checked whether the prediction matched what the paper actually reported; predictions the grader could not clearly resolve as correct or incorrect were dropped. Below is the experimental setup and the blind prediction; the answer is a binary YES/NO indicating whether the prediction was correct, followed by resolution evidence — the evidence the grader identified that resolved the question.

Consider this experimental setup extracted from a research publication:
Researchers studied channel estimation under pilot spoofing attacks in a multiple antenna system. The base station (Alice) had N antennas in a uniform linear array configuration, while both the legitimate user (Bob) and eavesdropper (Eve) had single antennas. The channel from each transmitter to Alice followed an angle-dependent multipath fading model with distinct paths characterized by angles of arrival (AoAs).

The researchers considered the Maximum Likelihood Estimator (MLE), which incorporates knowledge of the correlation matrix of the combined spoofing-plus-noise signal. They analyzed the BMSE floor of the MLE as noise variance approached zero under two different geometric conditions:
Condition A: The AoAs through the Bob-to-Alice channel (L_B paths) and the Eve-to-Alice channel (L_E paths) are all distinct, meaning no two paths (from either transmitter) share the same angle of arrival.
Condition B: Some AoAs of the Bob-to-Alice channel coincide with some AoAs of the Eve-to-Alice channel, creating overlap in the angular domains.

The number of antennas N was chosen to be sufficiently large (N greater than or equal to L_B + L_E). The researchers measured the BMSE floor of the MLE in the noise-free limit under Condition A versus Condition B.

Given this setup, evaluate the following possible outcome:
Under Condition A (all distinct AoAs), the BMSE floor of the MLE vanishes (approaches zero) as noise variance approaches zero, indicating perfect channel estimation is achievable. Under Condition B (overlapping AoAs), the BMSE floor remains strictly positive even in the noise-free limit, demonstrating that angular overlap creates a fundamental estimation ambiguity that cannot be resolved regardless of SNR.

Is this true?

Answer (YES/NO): YES